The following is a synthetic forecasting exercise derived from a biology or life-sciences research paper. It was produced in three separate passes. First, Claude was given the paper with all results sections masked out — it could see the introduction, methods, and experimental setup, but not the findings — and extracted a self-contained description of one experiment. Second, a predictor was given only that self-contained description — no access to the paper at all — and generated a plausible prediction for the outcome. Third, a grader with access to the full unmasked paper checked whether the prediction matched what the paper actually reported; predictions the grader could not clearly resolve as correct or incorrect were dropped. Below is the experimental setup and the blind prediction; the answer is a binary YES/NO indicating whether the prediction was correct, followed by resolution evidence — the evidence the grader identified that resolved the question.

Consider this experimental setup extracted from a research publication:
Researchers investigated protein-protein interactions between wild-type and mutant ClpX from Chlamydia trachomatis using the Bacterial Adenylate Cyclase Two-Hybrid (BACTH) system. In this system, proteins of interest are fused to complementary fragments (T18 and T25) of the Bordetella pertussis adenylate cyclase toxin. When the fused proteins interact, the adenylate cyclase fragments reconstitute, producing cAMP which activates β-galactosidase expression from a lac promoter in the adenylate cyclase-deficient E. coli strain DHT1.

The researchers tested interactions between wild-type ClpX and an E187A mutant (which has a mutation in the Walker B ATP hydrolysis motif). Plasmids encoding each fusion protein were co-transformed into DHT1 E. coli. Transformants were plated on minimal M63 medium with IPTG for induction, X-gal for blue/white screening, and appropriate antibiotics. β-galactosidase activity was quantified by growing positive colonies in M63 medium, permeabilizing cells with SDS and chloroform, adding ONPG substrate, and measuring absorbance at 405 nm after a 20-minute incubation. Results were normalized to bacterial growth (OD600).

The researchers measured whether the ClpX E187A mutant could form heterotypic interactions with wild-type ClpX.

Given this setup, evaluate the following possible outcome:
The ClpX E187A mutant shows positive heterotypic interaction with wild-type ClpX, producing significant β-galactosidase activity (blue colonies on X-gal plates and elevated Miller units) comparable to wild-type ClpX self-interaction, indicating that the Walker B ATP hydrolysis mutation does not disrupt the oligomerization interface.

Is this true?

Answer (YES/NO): YES